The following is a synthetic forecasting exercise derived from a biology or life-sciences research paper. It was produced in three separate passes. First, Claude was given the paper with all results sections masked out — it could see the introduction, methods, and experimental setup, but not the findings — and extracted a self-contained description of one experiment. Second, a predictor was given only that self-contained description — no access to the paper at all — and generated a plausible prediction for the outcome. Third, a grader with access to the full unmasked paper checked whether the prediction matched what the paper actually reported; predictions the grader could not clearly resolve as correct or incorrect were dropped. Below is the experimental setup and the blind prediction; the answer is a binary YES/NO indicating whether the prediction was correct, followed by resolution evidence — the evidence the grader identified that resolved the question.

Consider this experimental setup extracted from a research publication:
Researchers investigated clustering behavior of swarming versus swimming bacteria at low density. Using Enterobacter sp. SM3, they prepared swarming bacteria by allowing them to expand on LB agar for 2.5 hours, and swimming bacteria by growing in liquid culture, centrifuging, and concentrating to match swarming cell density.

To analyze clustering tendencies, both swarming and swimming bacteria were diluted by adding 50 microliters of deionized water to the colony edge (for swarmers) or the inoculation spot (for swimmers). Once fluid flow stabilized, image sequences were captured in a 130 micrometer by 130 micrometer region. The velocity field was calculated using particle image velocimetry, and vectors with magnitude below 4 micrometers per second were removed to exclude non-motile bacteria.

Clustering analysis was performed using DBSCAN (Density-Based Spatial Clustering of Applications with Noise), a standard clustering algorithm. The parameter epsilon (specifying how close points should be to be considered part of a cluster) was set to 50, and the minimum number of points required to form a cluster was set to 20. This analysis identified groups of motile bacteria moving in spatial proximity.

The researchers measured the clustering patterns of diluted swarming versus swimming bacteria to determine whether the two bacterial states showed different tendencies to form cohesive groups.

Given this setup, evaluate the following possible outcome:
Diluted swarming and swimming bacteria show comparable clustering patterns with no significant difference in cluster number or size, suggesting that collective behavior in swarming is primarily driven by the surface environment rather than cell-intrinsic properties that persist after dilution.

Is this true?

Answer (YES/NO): NO